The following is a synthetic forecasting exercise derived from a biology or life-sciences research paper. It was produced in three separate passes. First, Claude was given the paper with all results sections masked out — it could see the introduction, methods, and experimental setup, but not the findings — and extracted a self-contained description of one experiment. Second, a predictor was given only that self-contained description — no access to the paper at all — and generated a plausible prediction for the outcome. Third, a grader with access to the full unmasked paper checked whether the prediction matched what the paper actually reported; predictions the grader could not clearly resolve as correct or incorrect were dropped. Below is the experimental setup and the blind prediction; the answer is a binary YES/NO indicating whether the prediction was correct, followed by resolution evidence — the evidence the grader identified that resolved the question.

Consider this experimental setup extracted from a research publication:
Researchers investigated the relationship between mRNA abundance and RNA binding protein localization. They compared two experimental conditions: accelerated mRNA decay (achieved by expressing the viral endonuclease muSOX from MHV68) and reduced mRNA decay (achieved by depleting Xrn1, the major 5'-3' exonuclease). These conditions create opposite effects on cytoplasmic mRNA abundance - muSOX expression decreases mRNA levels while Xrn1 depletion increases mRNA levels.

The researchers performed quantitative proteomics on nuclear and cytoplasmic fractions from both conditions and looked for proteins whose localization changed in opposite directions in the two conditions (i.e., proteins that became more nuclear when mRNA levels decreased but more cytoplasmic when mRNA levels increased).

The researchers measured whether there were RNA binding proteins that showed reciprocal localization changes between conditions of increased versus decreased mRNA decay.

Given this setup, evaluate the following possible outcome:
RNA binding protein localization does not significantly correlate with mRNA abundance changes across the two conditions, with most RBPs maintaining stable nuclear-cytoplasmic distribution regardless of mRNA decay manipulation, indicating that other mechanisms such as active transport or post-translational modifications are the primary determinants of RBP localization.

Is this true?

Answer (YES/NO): NO